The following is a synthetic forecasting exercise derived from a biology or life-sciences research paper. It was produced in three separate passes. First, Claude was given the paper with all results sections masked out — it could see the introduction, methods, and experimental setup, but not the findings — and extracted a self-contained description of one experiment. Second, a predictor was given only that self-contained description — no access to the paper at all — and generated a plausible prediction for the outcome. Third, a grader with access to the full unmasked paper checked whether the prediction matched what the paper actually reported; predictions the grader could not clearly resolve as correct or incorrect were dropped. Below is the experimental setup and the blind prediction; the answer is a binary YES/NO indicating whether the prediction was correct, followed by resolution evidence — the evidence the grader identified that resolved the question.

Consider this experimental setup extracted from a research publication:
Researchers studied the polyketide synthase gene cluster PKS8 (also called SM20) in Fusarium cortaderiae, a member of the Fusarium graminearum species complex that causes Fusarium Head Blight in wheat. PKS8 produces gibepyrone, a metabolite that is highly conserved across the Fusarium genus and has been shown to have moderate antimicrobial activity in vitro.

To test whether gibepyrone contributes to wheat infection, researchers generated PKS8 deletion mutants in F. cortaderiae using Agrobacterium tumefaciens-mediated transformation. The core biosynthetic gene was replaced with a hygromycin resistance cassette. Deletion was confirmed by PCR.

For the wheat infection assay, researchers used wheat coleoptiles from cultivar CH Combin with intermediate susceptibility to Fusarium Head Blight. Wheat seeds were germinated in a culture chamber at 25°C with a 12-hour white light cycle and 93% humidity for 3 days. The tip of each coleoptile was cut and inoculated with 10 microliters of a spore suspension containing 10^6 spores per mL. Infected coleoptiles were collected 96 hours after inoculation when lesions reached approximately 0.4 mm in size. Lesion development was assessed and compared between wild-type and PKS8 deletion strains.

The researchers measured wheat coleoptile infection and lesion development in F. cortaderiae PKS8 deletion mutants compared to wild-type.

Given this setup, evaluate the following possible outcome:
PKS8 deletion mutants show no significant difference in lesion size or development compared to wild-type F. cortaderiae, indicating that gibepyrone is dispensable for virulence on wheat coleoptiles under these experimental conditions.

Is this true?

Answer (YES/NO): NO